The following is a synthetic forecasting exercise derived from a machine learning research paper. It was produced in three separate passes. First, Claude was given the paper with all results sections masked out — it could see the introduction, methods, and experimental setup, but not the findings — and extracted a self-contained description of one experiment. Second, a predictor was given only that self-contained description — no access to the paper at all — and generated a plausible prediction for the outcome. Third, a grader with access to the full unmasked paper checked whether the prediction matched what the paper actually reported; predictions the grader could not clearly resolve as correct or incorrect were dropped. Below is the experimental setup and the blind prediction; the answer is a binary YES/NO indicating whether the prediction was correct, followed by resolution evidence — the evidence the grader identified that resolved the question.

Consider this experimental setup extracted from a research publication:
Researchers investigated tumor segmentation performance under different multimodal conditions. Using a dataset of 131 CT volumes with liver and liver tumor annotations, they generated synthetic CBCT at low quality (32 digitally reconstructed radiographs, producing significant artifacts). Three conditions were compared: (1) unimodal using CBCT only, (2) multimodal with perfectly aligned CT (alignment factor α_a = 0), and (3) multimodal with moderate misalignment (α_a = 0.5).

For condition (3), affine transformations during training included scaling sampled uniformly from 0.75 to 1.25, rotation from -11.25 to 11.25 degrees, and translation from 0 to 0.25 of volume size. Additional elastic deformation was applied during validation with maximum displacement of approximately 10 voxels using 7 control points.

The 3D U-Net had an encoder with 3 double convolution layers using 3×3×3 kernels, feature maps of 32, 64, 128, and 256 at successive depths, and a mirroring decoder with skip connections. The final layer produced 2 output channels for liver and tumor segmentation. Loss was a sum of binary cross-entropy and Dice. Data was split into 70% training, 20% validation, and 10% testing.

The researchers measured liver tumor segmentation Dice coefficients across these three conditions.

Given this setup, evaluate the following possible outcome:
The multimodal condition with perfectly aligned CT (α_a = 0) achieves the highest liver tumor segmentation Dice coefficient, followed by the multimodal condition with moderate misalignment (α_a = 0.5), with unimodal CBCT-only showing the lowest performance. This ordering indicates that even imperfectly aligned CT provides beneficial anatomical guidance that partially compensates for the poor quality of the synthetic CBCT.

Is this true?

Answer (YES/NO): YES